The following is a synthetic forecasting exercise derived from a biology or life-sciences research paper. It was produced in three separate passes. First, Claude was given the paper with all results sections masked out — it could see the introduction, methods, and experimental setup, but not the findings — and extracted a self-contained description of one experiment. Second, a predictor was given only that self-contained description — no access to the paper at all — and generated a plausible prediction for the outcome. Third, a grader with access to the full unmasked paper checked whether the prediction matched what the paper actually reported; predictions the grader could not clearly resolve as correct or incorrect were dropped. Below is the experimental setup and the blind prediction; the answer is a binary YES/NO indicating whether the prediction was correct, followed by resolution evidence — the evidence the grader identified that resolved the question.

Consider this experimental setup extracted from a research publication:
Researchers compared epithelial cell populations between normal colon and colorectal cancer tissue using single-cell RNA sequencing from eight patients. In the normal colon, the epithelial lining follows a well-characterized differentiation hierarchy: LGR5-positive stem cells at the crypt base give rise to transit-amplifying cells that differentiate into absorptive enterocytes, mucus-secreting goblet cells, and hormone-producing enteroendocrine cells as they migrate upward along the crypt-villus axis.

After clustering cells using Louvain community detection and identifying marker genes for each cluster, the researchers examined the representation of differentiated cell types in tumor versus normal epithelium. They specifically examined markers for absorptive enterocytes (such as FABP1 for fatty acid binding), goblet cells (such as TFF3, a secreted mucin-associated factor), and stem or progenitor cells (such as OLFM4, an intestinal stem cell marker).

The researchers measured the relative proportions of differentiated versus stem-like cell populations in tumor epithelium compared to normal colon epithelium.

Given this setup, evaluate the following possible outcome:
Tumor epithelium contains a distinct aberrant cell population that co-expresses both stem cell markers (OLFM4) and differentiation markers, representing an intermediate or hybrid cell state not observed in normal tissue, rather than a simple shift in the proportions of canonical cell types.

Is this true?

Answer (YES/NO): NO